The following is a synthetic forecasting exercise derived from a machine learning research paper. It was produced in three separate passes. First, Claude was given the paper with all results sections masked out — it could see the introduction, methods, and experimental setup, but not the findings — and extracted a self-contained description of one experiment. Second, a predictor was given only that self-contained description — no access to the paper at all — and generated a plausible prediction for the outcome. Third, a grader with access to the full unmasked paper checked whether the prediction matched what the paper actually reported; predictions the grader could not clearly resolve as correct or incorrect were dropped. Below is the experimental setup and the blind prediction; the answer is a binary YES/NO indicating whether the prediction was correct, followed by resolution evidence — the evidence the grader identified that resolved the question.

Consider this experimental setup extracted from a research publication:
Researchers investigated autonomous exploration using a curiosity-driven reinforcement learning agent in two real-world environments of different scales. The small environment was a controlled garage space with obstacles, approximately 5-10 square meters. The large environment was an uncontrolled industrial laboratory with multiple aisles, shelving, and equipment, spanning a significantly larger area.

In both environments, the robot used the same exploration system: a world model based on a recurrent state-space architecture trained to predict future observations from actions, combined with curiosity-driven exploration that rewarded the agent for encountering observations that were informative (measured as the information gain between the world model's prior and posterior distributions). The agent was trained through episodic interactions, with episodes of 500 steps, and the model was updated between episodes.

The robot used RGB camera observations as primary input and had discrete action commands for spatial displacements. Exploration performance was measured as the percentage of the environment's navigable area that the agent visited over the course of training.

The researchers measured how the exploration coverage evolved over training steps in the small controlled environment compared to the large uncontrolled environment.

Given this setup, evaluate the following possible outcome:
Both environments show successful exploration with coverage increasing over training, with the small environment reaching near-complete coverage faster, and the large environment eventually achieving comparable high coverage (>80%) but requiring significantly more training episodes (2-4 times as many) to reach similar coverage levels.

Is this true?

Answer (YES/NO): NO